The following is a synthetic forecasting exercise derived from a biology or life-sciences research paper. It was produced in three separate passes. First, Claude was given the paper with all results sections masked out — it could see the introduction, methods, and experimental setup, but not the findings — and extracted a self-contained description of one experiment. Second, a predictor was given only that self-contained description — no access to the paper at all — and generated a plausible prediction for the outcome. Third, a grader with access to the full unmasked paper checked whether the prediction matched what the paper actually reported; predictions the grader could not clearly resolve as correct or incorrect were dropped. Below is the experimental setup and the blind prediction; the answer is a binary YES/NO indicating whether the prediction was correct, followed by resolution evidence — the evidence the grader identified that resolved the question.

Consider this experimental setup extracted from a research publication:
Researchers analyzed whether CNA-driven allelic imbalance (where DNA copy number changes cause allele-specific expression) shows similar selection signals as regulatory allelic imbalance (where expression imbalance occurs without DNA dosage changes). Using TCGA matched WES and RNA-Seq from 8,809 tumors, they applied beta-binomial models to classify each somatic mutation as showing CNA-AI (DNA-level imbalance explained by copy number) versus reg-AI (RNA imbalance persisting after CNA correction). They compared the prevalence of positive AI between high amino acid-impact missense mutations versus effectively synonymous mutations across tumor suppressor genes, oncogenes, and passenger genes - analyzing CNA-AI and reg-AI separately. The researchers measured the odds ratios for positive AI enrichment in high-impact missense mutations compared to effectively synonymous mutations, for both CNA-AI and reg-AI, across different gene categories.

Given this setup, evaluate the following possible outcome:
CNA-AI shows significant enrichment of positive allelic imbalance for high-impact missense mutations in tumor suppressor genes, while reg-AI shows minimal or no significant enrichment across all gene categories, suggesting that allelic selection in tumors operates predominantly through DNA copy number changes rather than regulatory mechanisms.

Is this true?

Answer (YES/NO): NO